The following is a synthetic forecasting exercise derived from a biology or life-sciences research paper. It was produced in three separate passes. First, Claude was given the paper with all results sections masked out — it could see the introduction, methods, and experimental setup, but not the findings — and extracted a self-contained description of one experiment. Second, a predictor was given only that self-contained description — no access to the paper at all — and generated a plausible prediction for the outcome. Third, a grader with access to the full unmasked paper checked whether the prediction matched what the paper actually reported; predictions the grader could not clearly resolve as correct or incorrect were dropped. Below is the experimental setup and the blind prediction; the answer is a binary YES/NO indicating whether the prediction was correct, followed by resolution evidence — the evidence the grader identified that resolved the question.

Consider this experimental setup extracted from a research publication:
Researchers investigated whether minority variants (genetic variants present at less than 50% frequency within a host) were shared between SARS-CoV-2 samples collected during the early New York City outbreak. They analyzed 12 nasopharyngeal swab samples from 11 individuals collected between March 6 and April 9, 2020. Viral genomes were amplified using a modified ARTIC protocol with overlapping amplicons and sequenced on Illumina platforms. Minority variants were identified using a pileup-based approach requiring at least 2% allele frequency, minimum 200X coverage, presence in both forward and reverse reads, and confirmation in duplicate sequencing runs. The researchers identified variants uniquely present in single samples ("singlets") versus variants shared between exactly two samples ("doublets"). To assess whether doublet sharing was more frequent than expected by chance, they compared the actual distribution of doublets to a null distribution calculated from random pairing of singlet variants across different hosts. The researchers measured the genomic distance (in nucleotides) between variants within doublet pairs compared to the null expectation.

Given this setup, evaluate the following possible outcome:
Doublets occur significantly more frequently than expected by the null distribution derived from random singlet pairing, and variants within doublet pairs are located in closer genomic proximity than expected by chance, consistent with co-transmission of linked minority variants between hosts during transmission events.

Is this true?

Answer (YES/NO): NO